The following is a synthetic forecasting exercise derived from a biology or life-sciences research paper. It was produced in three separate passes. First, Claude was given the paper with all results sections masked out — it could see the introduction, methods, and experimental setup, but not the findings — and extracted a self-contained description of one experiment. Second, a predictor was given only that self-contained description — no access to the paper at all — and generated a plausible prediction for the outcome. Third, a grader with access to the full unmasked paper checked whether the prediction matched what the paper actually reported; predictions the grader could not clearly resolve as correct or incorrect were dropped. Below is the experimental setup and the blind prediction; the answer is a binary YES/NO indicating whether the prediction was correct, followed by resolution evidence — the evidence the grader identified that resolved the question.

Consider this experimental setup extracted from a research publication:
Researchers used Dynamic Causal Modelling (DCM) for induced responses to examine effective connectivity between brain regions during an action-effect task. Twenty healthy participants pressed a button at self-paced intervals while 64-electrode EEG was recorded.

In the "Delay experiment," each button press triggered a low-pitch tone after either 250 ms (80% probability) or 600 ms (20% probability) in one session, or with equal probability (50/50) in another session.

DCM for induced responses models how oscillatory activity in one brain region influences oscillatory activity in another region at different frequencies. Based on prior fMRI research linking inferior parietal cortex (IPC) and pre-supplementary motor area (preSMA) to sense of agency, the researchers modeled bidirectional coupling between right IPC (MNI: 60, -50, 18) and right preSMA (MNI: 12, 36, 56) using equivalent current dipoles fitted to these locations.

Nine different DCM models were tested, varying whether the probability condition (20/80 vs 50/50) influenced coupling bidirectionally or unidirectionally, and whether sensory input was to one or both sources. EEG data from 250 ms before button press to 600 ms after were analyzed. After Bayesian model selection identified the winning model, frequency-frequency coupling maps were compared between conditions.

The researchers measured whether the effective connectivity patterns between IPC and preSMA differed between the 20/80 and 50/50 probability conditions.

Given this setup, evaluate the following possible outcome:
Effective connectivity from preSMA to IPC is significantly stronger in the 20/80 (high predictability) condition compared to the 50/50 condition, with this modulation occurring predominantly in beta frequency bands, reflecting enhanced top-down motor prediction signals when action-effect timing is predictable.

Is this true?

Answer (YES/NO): NO